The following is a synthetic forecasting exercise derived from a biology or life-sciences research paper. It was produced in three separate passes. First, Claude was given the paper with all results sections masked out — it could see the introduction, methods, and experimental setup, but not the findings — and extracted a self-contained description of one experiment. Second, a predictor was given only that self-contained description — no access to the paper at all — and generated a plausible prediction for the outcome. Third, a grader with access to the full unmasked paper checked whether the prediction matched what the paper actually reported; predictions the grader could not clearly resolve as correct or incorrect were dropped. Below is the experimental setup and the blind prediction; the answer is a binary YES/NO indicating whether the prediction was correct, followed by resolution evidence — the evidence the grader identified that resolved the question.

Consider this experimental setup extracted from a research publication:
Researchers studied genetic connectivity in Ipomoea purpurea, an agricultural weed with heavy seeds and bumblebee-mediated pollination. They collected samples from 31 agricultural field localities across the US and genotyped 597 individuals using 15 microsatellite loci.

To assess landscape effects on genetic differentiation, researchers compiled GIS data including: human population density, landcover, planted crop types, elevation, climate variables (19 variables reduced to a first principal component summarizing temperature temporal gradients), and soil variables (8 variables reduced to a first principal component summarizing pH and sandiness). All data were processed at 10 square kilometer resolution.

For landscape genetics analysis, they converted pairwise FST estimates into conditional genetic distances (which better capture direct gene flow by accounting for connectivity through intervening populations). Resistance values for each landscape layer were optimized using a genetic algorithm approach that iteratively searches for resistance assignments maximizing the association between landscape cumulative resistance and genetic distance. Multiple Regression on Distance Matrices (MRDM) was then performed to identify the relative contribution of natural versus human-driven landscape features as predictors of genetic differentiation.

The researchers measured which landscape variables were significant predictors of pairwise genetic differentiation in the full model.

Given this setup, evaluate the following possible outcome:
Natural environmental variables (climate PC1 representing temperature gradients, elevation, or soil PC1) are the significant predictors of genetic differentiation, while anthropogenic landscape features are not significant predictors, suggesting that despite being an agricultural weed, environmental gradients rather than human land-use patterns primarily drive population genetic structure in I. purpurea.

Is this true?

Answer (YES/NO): NO